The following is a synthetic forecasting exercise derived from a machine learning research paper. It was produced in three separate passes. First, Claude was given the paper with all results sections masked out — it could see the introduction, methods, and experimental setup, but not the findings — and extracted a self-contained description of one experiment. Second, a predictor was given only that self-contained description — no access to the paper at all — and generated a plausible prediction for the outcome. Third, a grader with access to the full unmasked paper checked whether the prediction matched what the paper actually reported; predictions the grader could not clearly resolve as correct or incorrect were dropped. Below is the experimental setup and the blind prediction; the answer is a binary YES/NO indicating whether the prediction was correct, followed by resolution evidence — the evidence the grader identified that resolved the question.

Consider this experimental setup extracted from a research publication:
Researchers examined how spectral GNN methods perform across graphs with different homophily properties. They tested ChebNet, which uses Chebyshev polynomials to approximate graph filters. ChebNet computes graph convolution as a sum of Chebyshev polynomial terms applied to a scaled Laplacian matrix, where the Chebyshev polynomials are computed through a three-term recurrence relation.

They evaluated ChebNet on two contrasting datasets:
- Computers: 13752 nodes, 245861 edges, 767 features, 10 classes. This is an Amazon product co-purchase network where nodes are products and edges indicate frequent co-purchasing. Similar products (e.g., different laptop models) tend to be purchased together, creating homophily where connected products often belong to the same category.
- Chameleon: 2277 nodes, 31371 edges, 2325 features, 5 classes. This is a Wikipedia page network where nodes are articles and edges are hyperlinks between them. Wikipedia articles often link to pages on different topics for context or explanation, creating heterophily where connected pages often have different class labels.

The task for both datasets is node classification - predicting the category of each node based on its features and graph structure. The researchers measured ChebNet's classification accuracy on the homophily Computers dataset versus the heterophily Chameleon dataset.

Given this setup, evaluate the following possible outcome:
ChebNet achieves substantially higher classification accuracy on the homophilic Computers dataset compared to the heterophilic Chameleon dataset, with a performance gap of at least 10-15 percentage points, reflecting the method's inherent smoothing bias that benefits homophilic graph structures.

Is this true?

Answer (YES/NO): YES